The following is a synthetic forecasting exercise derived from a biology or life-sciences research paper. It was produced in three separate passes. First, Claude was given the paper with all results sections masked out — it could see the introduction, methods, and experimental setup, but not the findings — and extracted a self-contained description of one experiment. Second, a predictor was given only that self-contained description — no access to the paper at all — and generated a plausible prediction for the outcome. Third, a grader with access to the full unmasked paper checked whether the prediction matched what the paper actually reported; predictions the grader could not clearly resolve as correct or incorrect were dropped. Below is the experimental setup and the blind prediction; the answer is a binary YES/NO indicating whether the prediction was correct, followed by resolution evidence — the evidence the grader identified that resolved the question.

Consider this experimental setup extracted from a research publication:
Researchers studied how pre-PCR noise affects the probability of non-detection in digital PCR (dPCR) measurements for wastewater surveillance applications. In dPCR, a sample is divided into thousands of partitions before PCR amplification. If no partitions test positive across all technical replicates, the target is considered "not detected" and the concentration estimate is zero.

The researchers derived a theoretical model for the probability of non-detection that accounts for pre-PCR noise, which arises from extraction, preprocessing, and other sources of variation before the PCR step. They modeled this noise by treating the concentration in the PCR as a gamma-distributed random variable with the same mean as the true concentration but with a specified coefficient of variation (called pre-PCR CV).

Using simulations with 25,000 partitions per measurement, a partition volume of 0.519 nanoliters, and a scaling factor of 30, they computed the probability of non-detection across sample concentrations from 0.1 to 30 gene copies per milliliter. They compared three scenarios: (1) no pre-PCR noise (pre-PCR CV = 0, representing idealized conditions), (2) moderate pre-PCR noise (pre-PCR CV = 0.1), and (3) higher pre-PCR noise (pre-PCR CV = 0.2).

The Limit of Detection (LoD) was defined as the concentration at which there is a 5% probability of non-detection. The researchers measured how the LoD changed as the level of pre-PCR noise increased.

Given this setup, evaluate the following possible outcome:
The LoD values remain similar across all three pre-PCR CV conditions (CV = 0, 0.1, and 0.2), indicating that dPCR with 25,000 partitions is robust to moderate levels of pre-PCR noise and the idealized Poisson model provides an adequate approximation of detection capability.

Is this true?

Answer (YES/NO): NO